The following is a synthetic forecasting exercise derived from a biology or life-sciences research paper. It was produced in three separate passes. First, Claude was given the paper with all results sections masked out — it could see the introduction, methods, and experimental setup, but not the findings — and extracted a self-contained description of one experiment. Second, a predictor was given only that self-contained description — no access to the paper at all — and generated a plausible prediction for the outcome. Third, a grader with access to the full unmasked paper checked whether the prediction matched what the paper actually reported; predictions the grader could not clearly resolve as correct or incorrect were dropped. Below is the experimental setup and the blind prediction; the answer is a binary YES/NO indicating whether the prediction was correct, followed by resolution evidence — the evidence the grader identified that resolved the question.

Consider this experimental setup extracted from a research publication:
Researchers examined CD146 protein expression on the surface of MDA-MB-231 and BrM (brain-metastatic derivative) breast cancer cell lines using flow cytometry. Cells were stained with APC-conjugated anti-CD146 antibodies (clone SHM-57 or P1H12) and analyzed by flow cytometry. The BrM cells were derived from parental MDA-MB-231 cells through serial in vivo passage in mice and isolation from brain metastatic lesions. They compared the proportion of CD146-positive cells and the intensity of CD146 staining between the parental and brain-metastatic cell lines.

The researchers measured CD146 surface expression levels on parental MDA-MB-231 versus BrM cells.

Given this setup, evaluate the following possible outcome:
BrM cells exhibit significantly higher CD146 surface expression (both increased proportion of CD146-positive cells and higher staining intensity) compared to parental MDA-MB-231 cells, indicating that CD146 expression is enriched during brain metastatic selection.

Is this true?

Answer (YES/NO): YES